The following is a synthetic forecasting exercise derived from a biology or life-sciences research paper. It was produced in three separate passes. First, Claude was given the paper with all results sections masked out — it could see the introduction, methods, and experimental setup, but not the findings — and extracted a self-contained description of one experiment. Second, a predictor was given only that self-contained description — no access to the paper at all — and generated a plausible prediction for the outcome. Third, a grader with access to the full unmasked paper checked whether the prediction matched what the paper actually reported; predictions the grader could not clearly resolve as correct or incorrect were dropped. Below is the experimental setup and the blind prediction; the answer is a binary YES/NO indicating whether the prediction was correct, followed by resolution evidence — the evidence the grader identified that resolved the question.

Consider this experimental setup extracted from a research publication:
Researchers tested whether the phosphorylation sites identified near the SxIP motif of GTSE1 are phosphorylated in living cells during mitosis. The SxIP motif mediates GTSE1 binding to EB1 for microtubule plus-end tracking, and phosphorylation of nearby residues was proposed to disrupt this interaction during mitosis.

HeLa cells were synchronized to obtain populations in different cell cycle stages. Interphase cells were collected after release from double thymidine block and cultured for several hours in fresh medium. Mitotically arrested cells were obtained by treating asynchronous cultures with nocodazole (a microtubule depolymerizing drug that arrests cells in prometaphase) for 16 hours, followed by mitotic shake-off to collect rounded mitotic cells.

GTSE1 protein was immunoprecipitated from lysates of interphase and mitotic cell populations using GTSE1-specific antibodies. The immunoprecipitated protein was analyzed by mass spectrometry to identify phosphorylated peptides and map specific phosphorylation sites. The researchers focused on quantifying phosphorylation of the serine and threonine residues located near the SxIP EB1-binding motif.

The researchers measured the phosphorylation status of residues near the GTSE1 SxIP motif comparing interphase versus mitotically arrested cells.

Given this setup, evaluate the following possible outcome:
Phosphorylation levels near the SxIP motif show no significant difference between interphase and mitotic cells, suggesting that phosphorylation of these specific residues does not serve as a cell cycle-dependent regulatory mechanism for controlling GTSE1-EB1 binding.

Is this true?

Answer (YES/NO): NO